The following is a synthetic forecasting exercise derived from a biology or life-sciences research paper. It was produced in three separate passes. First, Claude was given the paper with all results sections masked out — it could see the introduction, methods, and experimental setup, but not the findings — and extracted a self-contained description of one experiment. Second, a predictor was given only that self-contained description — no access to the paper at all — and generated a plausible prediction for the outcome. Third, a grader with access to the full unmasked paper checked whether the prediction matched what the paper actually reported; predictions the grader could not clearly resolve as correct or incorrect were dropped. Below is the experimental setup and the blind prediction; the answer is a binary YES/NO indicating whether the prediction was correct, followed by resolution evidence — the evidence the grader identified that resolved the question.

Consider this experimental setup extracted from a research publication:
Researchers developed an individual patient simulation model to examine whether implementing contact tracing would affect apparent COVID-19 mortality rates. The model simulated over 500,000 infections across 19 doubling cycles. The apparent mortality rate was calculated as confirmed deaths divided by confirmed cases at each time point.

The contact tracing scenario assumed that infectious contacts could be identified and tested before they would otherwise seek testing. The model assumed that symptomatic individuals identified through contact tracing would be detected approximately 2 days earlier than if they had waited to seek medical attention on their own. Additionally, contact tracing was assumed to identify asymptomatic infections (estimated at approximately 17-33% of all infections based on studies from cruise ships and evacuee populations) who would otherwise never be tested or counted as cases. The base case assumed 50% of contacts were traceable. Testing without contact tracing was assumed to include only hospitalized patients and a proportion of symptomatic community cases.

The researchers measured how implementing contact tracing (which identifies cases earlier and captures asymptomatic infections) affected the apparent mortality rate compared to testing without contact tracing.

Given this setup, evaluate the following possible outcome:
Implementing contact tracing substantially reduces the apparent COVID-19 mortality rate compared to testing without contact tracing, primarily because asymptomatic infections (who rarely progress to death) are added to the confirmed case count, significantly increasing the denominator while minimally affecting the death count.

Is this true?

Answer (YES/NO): NO